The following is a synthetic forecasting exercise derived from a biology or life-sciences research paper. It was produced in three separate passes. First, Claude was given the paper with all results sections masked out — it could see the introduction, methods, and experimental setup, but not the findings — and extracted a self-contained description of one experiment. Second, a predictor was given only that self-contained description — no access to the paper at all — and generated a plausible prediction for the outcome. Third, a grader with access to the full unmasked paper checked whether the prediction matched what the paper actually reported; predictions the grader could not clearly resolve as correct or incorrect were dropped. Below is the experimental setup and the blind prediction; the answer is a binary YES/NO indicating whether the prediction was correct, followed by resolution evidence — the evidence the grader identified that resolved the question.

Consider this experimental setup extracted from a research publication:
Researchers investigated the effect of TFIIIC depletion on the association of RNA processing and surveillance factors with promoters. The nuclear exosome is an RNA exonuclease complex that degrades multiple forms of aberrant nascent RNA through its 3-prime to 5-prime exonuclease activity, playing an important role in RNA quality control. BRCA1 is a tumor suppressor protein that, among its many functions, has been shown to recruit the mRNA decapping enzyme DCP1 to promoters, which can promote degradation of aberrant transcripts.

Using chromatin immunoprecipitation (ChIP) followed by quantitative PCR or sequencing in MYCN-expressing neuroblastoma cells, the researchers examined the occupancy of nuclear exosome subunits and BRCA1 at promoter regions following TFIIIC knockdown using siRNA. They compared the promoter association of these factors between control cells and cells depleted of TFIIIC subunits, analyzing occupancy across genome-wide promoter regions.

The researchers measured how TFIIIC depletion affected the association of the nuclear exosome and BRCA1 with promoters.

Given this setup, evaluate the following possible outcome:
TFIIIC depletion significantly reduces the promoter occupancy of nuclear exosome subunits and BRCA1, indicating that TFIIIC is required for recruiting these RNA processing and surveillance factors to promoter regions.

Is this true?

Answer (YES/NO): YES